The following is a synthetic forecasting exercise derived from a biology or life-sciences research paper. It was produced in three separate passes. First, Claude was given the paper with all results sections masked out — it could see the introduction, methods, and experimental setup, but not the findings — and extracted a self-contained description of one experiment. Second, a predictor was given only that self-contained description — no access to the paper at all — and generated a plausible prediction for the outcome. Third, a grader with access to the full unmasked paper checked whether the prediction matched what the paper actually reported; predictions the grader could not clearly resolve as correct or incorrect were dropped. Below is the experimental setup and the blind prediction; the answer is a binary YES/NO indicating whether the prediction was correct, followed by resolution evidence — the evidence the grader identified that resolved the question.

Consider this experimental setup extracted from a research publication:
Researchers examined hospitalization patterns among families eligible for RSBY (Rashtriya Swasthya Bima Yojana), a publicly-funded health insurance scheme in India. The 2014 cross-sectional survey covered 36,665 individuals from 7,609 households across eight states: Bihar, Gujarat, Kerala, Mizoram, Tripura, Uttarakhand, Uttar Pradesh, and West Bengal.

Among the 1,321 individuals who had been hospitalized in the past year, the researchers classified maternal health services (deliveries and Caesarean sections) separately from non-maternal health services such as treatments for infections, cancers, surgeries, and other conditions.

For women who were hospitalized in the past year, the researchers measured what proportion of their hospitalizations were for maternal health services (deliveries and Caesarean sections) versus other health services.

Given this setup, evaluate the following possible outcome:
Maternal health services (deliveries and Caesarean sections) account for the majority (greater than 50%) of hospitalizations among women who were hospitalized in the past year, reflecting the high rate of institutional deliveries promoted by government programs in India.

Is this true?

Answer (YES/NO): NO